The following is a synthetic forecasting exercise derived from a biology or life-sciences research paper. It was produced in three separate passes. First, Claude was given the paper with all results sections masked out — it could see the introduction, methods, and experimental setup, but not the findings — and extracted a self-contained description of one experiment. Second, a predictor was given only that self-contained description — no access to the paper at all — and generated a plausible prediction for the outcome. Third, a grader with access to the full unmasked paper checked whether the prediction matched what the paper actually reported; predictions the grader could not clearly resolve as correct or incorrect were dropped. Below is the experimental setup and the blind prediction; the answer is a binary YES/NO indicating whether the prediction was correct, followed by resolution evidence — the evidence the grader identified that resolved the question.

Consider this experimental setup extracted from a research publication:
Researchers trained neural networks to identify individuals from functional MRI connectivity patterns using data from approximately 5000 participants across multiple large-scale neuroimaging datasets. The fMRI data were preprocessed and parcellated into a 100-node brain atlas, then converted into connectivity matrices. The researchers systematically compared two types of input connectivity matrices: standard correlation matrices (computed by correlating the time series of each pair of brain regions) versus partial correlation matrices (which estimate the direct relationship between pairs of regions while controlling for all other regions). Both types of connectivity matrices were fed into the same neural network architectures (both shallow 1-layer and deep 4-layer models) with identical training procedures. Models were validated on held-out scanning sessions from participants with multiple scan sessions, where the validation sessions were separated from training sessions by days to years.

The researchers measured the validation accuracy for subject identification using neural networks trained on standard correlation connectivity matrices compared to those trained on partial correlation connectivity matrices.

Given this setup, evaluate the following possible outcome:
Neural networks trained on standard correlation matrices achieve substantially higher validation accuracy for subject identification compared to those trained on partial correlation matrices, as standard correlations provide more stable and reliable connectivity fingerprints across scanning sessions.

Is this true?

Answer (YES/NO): NO